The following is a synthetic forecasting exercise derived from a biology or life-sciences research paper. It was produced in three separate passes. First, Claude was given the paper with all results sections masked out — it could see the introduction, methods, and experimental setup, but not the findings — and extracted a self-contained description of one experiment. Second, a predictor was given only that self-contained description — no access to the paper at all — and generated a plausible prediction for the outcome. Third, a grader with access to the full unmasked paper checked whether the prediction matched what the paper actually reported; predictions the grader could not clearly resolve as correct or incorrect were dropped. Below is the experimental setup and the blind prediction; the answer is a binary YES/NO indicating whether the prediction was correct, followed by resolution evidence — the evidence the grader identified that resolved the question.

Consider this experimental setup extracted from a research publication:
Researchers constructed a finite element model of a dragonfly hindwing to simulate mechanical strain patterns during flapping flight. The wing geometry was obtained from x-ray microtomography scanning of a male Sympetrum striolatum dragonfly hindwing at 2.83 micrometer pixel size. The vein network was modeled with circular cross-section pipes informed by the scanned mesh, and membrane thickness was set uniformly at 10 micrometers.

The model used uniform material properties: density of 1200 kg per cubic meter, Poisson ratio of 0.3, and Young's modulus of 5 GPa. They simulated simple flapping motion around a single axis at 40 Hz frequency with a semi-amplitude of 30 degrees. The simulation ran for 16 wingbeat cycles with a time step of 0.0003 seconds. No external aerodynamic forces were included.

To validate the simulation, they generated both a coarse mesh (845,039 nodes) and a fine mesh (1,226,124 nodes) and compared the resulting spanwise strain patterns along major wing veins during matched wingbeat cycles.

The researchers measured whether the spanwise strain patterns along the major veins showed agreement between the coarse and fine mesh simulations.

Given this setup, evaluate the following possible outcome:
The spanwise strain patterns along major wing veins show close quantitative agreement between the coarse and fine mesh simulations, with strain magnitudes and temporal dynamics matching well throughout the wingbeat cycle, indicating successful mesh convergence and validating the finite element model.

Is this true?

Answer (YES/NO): YES